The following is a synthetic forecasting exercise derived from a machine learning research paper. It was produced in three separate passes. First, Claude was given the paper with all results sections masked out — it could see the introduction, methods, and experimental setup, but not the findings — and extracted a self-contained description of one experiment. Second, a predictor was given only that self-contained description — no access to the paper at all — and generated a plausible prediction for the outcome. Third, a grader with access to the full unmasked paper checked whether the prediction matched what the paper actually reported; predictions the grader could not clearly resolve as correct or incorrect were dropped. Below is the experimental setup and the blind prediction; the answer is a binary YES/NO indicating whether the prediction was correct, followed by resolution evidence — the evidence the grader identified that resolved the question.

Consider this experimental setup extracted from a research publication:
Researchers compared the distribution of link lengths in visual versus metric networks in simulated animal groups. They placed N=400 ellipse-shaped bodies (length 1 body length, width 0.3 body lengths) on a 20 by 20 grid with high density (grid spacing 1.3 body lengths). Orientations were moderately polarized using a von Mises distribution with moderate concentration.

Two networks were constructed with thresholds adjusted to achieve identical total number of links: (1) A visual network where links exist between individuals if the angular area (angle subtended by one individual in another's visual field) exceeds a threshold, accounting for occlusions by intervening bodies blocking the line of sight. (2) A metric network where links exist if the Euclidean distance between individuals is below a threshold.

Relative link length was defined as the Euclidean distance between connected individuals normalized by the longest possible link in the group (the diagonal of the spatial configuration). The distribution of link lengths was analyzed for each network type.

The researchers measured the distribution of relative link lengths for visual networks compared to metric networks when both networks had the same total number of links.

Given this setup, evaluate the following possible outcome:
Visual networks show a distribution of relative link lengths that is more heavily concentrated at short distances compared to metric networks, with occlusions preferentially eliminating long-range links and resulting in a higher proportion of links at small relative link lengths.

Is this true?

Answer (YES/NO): NO